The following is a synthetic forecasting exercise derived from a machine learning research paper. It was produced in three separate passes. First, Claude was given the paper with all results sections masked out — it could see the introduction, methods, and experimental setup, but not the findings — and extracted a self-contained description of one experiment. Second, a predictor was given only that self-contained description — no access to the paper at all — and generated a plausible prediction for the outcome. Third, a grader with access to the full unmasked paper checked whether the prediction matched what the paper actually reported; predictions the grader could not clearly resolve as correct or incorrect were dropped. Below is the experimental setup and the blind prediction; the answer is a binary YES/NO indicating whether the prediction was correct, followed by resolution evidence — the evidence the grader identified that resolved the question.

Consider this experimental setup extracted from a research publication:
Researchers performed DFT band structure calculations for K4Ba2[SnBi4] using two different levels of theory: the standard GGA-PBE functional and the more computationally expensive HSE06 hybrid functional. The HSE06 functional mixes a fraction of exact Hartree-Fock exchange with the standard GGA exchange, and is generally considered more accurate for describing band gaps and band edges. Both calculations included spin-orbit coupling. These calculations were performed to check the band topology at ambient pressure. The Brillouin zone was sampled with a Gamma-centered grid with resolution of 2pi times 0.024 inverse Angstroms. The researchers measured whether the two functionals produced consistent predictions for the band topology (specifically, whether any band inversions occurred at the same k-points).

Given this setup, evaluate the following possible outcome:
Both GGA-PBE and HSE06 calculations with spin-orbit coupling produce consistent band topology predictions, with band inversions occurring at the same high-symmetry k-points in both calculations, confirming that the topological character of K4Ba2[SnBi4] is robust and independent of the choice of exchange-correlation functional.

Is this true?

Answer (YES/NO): YES